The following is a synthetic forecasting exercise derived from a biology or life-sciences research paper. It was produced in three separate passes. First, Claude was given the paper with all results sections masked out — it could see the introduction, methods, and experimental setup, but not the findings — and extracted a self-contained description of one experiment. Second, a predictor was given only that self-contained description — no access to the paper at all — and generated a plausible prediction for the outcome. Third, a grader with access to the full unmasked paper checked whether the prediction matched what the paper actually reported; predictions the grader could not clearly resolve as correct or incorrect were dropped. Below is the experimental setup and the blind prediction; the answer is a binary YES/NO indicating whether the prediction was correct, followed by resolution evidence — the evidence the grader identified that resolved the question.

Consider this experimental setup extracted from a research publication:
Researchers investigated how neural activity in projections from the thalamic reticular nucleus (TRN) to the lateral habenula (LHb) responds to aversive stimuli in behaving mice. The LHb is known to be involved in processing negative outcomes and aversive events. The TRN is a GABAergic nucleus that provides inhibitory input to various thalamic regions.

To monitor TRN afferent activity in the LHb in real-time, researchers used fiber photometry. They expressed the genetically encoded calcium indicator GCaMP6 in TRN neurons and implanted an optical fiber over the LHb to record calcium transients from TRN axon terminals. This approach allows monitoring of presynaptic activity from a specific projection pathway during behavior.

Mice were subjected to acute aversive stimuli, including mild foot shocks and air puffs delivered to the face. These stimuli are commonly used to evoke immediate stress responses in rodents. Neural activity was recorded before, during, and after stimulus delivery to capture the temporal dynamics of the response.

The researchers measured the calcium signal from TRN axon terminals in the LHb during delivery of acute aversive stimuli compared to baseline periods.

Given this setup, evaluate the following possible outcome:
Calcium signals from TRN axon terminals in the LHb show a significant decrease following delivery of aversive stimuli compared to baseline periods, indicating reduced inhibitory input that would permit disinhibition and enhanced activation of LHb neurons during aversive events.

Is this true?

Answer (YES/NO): NO